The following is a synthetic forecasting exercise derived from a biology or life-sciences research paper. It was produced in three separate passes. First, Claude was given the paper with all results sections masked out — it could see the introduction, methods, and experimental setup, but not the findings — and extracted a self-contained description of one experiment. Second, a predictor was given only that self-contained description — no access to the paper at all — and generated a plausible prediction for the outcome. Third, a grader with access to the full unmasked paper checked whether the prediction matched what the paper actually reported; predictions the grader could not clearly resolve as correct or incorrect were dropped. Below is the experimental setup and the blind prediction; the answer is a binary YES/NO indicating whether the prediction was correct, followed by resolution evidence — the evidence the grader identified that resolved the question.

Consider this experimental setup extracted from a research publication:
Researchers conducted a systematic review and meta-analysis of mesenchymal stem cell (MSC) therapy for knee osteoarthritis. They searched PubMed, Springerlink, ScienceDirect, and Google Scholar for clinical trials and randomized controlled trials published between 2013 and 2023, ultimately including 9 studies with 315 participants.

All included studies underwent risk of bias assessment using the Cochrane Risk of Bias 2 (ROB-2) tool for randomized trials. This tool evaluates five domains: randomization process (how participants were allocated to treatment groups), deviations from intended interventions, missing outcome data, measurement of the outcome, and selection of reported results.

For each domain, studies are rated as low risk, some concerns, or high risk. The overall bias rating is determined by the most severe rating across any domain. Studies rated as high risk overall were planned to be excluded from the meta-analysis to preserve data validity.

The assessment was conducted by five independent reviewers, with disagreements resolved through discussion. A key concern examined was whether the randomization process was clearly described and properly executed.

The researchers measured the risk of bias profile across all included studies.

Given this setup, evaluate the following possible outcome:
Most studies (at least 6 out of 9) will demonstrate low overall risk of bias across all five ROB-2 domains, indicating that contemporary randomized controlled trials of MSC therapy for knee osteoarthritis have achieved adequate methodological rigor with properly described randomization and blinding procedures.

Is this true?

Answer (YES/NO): YES